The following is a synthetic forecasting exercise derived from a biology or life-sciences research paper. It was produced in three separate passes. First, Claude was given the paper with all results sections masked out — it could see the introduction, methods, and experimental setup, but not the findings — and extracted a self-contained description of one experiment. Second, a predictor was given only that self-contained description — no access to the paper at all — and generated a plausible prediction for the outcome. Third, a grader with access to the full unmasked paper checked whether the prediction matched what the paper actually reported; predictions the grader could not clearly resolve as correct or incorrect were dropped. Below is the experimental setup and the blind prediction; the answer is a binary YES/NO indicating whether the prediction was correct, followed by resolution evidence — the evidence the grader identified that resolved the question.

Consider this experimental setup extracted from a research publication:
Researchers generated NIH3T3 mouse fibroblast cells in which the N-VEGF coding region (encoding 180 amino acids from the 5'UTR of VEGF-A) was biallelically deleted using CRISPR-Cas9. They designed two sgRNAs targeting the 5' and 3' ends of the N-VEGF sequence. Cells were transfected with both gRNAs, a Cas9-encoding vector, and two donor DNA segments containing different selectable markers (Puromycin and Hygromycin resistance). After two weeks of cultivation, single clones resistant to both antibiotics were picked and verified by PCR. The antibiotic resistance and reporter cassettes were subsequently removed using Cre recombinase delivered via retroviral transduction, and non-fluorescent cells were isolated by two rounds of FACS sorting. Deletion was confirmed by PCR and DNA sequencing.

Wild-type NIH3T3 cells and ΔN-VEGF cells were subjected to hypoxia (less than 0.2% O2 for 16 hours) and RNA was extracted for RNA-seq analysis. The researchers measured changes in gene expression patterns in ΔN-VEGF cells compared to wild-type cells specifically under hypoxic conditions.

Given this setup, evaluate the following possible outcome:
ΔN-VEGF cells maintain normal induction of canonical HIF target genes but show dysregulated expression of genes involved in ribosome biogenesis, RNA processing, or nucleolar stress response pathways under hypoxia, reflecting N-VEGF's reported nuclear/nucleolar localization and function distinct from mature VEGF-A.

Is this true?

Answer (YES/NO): NO